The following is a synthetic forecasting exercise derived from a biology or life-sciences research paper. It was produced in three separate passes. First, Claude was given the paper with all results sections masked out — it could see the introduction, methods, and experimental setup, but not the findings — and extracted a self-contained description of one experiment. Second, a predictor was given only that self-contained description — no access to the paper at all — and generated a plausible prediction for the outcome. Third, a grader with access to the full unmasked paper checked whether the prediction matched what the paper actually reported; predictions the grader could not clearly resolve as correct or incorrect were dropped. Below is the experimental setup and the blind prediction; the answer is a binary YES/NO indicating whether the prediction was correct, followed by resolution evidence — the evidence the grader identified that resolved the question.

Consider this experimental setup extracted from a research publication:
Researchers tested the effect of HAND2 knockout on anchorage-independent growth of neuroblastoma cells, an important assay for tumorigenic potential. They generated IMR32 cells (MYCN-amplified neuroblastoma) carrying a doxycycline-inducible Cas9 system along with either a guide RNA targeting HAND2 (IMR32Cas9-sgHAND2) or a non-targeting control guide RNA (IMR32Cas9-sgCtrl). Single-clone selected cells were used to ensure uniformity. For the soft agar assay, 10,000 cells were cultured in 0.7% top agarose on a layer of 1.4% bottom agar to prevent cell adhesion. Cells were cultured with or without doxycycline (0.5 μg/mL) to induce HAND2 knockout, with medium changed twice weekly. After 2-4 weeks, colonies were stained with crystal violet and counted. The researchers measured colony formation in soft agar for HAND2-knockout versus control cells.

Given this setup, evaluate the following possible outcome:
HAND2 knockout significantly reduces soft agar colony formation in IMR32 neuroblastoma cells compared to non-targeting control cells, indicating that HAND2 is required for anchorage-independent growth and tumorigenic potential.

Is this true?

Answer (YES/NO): YES